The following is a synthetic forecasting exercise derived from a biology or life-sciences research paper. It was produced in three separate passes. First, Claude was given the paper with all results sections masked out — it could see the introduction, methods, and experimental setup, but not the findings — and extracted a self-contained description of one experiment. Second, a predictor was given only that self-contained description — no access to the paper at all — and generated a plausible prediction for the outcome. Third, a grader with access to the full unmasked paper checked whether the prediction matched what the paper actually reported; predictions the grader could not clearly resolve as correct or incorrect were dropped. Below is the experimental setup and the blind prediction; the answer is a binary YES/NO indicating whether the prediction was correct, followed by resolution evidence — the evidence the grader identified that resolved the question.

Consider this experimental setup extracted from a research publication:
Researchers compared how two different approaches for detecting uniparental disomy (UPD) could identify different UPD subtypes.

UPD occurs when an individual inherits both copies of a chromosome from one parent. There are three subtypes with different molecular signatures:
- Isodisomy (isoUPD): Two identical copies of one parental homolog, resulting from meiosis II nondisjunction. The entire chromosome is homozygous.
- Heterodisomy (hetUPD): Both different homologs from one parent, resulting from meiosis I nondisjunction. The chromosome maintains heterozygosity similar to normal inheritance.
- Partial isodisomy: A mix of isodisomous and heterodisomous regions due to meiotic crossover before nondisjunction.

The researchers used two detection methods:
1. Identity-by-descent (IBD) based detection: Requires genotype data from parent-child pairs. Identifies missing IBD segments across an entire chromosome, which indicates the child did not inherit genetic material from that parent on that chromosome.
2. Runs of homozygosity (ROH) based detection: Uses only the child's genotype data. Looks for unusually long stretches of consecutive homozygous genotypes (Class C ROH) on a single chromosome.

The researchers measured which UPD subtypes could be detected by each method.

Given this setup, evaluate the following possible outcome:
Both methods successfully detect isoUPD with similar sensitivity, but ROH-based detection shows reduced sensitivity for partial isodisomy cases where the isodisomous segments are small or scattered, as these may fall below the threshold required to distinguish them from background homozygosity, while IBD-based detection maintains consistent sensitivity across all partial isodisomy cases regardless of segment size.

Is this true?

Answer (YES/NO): NO